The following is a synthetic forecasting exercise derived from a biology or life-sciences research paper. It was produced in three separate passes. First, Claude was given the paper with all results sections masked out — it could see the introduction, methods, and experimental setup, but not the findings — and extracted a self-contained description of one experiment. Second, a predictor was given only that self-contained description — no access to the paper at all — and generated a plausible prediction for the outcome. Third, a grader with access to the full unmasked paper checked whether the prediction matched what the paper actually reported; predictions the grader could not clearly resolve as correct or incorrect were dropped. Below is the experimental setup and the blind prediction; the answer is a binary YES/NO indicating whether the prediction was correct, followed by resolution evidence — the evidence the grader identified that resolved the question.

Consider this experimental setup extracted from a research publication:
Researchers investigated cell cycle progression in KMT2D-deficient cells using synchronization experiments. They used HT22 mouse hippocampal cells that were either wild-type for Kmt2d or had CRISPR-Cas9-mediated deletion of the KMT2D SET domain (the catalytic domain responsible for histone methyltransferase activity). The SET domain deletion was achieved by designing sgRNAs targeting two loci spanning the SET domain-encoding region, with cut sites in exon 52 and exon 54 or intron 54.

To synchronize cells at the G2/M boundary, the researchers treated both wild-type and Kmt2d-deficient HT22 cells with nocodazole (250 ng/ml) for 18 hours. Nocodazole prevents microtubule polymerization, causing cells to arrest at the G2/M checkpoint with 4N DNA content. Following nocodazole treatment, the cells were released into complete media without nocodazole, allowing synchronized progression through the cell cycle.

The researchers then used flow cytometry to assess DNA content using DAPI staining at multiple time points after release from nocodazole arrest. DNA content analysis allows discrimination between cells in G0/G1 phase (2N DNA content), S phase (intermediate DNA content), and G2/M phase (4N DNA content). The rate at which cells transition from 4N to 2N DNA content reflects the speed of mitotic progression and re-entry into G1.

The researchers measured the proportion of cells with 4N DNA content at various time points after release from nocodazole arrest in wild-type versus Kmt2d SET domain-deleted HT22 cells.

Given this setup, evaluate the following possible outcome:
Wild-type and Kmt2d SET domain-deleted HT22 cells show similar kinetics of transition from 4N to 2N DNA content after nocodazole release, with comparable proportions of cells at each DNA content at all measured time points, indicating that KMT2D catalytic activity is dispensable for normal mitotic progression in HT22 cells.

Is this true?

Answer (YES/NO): NO